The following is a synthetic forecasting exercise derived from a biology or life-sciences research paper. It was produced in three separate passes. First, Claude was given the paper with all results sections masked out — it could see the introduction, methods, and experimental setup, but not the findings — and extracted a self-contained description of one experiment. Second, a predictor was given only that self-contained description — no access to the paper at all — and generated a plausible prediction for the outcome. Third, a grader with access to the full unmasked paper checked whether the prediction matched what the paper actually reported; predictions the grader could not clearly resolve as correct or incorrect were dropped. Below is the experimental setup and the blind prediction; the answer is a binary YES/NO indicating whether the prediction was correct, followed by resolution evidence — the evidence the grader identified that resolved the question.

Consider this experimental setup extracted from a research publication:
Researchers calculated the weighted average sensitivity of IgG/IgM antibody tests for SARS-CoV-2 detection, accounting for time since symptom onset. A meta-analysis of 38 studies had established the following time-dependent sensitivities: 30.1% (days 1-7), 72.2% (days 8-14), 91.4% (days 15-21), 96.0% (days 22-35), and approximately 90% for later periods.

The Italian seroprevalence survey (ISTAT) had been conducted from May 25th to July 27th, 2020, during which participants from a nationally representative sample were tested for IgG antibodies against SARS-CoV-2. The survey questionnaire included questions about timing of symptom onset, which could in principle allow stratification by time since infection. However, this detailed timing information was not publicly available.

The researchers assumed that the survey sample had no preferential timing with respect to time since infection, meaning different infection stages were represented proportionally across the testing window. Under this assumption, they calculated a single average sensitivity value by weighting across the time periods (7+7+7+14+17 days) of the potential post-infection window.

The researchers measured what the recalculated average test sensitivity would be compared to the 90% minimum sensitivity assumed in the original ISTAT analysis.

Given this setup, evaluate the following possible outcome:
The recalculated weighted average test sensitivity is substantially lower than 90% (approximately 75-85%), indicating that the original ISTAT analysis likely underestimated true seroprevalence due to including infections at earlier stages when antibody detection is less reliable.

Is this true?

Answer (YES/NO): YES